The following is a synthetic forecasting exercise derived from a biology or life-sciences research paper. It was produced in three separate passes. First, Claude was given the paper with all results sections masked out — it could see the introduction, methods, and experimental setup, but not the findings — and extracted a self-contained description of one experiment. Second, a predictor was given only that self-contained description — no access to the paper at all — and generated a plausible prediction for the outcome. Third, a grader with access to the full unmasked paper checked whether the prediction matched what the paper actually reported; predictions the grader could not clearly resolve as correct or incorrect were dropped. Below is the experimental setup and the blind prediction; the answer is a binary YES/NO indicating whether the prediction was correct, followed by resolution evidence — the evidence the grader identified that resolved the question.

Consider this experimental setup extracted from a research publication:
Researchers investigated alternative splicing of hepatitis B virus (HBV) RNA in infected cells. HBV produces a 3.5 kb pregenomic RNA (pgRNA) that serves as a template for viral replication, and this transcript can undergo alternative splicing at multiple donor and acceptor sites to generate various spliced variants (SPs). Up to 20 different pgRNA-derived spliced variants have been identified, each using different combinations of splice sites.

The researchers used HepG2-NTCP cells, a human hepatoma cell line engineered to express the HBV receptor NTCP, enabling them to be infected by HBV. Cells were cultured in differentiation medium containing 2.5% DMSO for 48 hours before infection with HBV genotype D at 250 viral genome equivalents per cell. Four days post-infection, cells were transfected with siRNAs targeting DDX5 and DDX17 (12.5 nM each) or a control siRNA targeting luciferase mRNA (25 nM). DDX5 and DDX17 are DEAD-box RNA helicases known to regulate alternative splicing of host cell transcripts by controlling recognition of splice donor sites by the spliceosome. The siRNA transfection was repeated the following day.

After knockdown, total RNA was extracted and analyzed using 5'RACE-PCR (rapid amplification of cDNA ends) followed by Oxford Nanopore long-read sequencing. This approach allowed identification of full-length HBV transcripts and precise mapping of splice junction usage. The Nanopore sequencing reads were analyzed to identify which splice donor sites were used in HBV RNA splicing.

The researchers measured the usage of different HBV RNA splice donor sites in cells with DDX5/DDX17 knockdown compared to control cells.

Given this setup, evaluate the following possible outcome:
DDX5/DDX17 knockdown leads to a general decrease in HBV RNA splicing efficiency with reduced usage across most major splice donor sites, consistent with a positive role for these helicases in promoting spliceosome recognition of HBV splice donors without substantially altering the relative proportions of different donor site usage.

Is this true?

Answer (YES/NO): NO